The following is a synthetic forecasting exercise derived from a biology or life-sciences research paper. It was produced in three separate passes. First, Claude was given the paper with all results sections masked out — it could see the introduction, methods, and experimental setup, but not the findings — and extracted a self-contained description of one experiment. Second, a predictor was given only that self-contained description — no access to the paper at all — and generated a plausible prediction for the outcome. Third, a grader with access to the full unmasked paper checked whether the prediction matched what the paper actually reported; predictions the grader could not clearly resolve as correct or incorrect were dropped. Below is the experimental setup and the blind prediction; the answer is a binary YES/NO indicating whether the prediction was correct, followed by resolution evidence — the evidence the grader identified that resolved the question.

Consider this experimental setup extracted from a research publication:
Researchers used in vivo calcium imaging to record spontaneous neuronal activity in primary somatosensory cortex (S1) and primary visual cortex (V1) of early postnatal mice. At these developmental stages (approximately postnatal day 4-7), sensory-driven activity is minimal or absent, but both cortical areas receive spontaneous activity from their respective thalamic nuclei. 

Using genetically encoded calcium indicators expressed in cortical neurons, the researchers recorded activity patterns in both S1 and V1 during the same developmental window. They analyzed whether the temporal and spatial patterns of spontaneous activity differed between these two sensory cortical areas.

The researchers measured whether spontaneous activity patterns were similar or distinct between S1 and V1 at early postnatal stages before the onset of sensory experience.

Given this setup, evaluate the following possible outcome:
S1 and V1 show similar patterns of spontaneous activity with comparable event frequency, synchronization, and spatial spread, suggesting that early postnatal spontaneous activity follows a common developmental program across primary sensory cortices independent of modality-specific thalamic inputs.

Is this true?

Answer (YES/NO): NO